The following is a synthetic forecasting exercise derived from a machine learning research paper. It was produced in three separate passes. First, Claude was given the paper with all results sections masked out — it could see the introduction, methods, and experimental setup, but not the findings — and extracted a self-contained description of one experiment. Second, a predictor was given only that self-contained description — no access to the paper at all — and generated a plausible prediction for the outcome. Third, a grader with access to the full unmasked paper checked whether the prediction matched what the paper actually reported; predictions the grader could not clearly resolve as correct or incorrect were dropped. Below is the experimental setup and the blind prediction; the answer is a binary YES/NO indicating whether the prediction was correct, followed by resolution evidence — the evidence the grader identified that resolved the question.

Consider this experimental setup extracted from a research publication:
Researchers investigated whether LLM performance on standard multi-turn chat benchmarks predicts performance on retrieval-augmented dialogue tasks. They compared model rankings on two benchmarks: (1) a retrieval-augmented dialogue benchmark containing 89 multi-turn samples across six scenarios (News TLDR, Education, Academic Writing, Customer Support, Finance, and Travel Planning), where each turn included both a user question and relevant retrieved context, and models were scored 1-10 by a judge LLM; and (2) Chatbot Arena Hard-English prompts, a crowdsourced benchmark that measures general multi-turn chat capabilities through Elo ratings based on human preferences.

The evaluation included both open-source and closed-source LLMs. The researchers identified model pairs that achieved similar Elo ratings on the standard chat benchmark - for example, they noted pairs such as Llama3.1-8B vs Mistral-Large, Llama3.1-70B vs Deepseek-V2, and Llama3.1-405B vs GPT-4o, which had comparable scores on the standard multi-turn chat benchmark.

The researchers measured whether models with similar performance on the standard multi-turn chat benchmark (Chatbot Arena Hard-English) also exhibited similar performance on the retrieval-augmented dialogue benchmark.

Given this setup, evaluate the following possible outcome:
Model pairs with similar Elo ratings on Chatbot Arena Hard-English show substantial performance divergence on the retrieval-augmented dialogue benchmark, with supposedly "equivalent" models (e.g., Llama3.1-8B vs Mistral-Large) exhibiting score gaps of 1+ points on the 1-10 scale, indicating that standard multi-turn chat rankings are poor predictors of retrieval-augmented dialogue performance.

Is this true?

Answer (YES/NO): YES